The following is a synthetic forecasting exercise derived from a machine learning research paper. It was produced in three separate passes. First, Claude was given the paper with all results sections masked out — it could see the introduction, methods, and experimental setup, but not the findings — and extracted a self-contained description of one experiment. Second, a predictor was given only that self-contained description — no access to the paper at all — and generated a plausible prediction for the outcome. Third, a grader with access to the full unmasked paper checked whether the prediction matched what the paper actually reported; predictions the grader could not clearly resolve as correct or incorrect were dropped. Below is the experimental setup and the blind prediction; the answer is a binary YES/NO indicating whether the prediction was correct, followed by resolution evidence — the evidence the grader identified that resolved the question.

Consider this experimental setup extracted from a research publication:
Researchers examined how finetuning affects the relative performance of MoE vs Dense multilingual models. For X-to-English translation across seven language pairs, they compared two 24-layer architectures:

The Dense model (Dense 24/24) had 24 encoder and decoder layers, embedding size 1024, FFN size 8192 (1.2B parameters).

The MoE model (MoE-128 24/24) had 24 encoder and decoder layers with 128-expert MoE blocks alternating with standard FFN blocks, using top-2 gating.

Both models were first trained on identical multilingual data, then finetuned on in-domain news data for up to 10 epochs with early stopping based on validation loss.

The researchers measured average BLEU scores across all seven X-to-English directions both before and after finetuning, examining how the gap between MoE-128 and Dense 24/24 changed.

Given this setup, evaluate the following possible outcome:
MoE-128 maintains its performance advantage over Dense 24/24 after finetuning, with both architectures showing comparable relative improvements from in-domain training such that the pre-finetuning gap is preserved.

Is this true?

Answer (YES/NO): NO